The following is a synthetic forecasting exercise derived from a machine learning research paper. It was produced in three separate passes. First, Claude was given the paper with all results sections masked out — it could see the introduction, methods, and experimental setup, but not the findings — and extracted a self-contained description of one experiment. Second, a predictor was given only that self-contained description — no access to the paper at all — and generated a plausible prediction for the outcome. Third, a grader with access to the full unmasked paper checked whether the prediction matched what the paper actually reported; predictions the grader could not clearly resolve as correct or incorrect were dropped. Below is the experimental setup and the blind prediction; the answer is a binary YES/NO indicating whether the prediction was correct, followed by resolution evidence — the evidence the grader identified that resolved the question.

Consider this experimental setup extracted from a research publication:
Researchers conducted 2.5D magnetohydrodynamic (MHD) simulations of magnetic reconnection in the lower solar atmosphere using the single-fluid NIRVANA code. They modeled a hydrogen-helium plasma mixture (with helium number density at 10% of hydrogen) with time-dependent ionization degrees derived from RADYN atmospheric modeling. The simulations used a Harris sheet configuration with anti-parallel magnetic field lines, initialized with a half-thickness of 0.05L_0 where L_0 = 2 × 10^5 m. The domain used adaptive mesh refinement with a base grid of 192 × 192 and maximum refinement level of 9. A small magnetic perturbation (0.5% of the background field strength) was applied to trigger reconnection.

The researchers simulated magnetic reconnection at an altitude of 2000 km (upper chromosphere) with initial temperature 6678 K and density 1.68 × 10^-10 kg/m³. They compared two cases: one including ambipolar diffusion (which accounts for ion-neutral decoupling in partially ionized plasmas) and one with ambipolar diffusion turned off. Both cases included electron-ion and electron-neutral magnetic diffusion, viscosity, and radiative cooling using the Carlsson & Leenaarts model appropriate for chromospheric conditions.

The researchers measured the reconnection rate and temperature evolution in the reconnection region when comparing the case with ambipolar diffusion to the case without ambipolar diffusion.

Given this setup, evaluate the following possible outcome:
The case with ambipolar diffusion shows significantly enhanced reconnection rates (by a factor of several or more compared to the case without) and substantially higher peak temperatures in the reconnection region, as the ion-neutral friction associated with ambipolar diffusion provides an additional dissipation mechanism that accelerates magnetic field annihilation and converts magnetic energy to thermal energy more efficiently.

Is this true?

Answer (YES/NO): NO